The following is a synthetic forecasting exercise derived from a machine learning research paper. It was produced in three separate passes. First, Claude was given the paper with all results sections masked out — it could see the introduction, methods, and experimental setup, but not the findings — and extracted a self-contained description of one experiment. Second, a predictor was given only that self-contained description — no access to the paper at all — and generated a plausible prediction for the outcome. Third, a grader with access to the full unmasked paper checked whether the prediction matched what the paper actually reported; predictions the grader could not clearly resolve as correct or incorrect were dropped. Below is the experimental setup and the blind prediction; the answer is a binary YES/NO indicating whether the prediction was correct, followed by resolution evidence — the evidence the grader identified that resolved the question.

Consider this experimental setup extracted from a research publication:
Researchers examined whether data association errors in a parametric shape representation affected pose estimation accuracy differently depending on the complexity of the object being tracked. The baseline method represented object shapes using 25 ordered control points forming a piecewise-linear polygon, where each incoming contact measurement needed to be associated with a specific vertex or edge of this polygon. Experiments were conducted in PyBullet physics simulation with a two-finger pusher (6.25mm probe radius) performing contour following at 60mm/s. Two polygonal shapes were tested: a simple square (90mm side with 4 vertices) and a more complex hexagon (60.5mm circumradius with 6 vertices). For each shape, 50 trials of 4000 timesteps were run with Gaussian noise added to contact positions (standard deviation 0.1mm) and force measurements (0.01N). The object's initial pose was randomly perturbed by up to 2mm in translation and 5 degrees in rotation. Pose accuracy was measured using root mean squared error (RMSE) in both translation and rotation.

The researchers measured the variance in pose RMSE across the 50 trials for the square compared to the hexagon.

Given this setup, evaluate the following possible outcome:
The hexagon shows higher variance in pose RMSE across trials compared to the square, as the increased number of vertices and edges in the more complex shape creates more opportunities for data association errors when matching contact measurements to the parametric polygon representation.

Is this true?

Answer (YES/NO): YES